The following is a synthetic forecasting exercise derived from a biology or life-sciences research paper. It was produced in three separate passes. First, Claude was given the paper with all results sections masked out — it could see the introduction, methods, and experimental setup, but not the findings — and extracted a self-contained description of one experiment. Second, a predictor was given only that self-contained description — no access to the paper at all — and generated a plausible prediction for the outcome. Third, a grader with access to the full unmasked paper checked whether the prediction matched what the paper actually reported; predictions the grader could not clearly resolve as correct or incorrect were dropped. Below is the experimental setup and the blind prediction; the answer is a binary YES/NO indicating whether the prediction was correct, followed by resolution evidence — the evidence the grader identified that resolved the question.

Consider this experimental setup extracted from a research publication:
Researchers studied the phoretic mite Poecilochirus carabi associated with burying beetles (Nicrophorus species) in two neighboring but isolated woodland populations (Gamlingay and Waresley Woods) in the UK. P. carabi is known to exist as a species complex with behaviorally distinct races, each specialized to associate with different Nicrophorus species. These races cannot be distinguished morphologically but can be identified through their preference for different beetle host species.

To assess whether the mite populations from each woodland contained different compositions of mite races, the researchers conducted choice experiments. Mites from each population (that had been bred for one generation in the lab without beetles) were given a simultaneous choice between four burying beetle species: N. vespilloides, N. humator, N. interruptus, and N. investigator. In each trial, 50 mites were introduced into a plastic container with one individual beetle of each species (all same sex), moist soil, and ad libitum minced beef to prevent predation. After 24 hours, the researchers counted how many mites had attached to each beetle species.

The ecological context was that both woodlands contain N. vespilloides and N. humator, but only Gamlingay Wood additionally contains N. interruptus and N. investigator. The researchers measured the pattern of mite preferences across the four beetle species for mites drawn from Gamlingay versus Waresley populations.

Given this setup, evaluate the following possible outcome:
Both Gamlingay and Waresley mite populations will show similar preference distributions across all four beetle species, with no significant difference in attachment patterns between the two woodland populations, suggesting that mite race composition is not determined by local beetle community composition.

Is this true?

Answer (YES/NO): NO